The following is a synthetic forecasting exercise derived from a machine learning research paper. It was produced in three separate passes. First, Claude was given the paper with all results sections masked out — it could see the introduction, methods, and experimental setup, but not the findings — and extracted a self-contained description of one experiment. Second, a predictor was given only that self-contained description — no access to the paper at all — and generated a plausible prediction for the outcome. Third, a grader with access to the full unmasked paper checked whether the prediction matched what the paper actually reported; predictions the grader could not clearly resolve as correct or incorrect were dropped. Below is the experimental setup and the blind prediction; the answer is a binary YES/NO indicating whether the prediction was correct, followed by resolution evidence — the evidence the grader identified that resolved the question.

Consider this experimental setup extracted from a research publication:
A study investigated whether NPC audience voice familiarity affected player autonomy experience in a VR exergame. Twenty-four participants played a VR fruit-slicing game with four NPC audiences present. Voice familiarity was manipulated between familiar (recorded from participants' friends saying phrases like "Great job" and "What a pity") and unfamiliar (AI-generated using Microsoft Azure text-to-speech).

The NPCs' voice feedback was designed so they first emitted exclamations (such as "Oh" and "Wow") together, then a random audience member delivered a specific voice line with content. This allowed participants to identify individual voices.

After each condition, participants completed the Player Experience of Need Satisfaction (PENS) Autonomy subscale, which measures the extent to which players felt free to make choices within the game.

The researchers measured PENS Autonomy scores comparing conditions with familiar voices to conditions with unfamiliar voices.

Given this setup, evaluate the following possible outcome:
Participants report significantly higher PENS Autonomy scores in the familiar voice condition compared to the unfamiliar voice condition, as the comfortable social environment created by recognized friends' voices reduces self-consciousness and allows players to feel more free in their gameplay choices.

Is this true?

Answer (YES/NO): YES